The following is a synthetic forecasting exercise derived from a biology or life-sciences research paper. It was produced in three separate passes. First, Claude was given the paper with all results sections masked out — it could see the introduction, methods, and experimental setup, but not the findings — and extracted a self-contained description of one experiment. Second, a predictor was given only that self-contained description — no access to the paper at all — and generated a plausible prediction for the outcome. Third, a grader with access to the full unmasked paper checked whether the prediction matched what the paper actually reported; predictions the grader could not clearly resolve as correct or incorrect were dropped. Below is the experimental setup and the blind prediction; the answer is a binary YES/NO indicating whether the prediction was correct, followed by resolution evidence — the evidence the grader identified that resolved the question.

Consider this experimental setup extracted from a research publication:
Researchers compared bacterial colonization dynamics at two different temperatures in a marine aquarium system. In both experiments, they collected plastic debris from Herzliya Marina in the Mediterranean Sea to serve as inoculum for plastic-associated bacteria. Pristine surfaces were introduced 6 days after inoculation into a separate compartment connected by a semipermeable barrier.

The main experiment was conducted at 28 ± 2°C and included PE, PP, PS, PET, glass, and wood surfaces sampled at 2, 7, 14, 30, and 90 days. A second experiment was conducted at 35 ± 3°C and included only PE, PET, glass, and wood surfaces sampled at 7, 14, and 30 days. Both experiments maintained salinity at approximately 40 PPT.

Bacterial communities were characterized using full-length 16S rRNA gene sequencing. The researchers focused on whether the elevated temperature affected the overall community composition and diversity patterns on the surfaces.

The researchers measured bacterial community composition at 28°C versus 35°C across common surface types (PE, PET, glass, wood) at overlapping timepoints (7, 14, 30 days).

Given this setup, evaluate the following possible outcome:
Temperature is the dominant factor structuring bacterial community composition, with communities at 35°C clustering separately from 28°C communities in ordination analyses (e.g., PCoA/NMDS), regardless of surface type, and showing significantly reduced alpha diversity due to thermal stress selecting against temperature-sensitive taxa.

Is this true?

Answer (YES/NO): NO